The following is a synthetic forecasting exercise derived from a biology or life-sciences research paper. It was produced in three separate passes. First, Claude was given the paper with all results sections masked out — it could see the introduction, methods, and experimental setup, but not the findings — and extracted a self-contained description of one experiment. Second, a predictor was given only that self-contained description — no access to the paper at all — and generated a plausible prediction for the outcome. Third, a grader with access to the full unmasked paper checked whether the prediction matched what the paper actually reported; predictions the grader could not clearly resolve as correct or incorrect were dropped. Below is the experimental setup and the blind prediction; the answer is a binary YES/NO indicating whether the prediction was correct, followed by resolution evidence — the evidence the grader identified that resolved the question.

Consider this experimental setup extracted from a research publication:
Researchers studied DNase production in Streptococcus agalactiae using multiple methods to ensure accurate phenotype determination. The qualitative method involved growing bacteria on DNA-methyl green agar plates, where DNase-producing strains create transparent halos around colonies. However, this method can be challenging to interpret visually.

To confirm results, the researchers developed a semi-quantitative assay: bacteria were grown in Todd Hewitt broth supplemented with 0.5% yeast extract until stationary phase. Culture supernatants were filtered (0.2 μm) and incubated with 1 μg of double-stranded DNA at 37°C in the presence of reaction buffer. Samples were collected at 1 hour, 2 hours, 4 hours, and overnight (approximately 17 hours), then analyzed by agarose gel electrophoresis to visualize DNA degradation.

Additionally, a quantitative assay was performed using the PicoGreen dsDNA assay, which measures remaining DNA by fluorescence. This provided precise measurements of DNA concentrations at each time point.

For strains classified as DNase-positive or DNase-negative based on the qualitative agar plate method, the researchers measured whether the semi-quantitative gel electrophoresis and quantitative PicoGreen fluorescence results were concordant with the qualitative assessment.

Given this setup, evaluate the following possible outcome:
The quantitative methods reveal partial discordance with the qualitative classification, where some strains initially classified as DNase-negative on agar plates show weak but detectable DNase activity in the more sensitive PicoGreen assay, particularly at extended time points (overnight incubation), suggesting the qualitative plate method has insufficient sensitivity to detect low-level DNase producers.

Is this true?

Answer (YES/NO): NO